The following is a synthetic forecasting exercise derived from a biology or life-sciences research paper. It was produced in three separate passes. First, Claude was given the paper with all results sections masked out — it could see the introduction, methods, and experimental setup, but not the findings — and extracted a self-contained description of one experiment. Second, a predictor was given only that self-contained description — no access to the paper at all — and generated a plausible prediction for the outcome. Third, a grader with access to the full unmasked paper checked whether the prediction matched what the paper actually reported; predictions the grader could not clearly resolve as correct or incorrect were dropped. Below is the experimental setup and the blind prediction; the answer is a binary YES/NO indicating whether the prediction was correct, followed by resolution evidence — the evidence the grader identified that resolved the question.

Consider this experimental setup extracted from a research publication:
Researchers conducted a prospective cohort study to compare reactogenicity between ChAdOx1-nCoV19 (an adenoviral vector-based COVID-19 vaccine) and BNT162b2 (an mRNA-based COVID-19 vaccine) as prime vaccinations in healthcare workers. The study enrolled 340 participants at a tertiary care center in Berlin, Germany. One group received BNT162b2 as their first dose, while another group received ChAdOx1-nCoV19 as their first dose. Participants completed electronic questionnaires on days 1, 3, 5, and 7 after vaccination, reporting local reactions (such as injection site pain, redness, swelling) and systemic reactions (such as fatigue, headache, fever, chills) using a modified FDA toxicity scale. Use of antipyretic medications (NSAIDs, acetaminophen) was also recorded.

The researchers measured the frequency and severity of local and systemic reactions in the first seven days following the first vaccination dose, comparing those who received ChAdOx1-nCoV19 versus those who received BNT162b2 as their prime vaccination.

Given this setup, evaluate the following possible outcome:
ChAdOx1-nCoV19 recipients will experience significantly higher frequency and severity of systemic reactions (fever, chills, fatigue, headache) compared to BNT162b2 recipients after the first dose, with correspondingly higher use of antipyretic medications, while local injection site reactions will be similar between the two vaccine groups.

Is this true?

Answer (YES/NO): YES